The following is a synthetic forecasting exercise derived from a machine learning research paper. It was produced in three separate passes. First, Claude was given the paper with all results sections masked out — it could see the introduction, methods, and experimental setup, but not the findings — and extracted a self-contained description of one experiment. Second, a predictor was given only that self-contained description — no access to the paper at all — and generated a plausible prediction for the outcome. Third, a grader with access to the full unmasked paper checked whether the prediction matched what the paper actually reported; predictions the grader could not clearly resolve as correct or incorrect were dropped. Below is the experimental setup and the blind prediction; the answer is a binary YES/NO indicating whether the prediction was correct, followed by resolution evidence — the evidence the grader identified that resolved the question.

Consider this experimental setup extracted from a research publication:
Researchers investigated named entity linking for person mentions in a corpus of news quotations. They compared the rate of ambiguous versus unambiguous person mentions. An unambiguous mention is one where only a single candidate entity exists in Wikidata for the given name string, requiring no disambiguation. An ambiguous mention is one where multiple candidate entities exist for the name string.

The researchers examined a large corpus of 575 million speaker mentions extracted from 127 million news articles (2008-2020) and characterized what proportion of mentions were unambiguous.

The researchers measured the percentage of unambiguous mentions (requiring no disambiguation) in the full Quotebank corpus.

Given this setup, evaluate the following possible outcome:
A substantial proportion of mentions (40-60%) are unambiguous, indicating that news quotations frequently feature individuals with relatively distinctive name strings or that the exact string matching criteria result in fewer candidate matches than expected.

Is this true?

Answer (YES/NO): NO